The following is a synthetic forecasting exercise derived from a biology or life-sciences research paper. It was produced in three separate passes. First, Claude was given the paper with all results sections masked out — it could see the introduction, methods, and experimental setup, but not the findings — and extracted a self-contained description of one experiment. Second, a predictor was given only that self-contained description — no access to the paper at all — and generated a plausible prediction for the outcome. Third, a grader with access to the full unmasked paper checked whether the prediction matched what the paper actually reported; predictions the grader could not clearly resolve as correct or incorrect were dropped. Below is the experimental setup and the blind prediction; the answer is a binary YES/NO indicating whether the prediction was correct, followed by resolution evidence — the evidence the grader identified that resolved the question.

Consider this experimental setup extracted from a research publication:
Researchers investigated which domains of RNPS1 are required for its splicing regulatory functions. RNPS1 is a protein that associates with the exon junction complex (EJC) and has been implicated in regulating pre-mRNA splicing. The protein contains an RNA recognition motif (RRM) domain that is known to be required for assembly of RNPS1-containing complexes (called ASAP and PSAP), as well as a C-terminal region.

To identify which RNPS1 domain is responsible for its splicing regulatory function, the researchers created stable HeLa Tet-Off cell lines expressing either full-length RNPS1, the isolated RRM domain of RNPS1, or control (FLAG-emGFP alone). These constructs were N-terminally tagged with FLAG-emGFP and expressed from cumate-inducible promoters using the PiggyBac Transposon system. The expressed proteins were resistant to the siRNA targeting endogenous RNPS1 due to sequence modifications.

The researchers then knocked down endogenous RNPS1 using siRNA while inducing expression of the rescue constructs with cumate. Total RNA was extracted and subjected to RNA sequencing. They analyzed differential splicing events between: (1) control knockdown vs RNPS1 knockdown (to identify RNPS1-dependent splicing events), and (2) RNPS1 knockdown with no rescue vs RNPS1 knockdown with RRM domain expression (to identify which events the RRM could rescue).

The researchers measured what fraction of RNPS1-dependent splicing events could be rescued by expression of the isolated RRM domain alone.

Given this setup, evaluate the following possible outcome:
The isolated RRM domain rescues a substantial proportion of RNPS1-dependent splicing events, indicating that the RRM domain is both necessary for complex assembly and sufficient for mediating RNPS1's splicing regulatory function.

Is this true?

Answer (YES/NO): NO